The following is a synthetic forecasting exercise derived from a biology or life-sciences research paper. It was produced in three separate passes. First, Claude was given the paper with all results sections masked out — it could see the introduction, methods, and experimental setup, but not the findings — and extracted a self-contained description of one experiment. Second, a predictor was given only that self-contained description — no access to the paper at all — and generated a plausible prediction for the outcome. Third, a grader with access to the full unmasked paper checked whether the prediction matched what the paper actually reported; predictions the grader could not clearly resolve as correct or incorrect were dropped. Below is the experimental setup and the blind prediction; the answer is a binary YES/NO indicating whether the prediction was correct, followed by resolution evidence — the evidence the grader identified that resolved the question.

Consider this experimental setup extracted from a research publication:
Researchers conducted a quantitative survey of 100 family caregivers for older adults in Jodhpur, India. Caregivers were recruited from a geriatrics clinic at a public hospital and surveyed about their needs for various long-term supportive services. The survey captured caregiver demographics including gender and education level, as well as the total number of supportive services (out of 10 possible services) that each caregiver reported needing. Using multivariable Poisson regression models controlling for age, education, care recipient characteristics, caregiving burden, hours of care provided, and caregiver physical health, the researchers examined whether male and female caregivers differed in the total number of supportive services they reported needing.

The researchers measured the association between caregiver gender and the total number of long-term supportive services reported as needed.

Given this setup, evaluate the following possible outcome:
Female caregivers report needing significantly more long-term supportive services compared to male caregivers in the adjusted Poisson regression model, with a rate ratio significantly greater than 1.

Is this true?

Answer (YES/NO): NO